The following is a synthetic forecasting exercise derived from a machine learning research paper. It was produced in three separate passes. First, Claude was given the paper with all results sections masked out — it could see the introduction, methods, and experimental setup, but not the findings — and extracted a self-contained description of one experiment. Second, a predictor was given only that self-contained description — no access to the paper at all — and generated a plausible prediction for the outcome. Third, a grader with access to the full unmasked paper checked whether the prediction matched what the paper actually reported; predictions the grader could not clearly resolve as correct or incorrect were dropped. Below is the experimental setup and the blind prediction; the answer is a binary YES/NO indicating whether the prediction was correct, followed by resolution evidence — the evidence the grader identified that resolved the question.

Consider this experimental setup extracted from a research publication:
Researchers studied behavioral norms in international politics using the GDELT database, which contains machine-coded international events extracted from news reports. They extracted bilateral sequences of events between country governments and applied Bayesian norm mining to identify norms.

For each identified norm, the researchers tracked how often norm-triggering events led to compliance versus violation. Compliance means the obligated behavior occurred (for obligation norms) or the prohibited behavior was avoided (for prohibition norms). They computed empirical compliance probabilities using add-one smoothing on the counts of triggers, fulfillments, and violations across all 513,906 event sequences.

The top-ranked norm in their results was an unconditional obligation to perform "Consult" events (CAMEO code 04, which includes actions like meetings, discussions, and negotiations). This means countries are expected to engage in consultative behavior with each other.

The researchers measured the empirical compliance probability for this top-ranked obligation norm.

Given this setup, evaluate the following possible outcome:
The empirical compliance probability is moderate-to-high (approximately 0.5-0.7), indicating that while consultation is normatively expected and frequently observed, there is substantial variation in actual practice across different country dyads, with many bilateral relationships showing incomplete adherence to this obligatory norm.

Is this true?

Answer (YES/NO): NO